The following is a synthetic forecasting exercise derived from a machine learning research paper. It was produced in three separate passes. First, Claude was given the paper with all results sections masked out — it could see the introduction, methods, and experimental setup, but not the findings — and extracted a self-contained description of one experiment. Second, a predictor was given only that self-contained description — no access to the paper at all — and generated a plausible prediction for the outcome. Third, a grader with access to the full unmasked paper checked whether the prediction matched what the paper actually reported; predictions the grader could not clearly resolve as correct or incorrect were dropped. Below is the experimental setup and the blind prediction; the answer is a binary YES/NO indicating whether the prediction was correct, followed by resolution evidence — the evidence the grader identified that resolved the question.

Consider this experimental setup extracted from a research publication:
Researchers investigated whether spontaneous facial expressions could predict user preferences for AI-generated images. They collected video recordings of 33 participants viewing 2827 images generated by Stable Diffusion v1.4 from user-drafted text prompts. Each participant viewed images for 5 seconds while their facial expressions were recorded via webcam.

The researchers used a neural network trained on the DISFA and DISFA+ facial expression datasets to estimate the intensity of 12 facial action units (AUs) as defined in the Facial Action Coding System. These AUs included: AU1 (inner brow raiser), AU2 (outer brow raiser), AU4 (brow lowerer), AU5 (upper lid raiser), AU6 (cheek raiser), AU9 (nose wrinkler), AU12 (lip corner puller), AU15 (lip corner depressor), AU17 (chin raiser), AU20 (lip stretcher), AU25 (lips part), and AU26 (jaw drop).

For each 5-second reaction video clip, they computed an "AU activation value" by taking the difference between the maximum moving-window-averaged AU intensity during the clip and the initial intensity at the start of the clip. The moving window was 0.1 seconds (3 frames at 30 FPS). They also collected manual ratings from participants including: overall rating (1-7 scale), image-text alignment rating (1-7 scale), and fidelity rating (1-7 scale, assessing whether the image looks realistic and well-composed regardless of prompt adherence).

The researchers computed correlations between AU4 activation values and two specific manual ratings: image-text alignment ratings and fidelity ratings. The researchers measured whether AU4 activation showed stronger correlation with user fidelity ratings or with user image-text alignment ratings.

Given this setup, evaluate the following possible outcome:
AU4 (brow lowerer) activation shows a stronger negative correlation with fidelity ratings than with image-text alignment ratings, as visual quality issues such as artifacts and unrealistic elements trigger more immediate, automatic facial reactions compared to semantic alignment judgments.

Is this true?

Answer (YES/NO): YES